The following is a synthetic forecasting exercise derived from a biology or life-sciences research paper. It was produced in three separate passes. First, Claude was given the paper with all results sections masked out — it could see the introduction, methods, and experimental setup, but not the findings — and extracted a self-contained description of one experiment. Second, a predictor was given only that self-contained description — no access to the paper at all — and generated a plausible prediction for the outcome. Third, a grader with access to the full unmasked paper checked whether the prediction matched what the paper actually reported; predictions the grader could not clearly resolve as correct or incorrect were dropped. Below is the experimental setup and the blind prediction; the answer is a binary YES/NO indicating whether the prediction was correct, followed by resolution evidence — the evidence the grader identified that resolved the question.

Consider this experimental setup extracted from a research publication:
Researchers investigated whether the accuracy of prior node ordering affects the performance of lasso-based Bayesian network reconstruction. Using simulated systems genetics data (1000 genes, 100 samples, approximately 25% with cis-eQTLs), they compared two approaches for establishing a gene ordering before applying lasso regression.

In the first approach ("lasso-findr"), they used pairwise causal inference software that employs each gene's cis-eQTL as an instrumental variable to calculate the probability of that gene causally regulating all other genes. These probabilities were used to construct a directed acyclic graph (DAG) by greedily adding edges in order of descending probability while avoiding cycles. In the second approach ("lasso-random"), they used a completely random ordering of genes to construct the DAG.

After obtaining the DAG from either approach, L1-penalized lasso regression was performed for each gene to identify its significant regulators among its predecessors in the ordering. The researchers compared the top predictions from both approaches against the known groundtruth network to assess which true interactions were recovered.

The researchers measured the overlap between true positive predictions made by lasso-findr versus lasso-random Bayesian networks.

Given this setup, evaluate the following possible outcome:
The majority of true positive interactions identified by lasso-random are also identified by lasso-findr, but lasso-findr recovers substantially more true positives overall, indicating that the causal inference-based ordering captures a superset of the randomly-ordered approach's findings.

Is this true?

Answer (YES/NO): NO